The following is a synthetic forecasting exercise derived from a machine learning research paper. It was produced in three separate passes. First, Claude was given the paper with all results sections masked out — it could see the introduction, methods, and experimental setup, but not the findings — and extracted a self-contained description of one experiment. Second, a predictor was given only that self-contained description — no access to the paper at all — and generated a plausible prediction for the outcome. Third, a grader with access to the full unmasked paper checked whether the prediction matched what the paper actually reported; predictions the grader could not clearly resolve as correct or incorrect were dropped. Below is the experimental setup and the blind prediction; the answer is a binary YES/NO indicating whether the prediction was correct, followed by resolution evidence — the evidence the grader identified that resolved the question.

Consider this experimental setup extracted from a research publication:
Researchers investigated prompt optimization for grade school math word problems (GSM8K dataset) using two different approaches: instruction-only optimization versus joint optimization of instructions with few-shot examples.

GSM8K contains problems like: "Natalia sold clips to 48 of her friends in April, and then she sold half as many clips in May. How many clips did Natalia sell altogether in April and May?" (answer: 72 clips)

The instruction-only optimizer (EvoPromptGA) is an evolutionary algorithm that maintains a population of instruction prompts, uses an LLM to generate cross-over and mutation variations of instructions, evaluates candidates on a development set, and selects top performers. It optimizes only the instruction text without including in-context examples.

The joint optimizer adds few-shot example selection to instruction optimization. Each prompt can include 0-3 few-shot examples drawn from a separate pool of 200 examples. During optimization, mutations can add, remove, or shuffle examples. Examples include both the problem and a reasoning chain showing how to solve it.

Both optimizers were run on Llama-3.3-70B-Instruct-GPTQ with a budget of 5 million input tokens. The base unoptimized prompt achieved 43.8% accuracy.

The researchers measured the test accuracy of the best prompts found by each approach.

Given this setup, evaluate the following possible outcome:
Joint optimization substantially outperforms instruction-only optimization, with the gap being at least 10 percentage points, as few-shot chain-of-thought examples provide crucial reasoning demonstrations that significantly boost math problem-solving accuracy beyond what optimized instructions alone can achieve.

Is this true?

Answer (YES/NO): YES